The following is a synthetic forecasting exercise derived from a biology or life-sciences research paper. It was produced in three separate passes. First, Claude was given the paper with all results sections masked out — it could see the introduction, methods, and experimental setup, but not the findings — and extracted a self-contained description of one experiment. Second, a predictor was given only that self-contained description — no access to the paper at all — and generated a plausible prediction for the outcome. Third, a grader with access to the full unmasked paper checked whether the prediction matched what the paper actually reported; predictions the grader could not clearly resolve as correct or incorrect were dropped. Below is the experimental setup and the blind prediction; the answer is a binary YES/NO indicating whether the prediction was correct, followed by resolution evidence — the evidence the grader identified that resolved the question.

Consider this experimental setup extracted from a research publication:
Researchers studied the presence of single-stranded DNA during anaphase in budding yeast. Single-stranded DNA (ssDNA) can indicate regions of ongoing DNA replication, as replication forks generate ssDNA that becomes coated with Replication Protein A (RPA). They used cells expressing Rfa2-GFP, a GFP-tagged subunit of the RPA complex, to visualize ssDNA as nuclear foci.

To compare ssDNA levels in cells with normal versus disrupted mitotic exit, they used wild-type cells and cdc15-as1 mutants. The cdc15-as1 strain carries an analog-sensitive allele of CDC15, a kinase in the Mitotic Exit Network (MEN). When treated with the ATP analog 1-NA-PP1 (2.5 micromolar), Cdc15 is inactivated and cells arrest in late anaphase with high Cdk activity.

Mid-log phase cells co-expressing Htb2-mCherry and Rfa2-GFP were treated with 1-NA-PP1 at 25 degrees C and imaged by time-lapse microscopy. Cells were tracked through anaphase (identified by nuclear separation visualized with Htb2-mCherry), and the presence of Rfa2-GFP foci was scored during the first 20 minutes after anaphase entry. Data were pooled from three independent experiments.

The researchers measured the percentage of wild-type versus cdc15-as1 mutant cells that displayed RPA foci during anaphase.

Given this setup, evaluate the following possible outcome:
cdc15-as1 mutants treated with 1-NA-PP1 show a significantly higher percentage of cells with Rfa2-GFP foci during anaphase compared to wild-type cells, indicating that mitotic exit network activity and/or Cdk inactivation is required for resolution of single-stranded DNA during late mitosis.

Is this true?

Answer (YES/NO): YES